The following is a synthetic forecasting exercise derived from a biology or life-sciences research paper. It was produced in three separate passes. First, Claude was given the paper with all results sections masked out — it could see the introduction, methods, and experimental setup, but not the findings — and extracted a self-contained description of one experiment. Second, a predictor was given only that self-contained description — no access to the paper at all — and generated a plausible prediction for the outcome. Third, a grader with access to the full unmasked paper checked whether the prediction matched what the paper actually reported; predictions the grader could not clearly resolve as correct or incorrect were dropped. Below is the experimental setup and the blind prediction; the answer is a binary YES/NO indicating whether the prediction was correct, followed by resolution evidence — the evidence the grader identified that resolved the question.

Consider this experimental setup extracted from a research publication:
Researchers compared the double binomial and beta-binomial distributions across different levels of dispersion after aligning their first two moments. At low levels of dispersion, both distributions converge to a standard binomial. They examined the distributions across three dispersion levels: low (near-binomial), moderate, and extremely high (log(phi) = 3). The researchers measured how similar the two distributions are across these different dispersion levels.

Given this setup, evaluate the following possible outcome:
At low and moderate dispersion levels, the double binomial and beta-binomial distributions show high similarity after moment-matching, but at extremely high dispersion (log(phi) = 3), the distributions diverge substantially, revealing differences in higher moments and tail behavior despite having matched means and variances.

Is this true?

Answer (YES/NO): YES